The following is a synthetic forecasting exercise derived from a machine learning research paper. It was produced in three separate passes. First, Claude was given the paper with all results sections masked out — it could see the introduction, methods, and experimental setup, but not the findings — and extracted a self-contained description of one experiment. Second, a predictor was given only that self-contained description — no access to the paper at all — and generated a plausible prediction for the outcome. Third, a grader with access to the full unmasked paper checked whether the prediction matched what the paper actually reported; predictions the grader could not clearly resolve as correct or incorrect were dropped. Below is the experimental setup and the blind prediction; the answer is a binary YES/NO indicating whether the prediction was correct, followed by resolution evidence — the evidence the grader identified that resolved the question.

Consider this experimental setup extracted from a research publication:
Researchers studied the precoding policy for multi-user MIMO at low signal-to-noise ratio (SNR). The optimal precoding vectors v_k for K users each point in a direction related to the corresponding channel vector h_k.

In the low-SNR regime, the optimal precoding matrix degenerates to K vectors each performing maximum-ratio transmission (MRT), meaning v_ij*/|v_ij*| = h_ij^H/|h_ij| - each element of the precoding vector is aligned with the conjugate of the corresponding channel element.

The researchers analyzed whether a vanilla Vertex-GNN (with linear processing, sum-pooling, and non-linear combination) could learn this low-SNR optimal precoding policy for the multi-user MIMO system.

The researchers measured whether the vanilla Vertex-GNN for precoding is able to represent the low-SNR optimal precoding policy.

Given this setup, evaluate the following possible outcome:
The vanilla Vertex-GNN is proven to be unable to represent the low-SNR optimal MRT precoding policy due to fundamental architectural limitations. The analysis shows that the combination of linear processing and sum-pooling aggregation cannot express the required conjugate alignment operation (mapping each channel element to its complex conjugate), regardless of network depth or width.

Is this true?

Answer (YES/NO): YES